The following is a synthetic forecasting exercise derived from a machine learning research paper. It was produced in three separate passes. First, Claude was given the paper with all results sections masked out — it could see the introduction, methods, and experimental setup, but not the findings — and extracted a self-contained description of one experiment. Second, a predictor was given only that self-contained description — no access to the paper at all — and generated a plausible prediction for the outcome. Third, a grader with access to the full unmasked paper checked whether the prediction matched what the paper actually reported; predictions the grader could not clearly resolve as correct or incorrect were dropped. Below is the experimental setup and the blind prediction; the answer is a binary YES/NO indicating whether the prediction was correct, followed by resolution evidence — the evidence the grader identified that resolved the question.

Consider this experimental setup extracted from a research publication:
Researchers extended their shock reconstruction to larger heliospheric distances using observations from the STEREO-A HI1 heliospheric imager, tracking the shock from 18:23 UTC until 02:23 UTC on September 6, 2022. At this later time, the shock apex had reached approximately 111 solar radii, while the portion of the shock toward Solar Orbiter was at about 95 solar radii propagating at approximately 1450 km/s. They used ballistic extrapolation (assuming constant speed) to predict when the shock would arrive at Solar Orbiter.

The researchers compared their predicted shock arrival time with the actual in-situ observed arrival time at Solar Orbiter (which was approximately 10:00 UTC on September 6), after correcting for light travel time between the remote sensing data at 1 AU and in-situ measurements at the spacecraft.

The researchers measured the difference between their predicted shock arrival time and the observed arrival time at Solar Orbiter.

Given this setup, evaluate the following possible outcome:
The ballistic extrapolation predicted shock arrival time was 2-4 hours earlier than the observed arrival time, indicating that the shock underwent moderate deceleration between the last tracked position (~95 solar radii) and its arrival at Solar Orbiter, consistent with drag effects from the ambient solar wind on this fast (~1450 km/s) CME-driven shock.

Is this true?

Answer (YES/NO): NO